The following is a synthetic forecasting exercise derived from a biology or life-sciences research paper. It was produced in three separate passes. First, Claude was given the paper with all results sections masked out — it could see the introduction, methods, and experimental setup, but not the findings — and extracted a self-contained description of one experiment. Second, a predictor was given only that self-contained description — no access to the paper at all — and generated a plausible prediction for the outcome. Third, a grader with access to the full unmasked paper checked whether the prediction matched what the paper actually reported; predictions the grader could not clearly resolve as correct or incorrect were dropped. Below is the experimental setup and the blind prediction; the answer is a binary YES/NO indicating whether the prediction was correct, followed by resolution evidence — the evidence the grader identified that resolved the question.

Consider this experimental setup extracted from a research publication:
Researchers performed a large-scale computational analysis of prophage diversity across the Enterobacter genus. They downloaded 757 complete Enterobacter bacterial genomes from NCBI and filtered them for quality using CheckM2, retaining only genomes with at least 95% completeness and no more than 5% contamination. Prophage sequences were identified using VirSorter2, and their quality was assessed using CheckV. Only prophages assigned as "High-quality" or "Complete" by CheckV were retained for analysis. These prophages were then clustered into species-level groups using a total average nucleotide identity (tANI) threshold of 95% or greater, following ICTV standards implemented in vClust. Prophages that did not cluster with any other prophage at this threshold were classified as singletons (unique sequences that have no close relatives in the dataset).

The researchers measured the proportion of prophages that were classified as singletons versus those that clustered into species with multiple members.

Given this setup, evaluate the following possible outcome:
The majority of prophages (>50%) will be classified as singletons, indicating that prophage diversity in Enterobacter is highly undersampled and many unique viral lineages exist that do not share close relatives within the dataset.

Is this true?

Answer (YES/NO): YES